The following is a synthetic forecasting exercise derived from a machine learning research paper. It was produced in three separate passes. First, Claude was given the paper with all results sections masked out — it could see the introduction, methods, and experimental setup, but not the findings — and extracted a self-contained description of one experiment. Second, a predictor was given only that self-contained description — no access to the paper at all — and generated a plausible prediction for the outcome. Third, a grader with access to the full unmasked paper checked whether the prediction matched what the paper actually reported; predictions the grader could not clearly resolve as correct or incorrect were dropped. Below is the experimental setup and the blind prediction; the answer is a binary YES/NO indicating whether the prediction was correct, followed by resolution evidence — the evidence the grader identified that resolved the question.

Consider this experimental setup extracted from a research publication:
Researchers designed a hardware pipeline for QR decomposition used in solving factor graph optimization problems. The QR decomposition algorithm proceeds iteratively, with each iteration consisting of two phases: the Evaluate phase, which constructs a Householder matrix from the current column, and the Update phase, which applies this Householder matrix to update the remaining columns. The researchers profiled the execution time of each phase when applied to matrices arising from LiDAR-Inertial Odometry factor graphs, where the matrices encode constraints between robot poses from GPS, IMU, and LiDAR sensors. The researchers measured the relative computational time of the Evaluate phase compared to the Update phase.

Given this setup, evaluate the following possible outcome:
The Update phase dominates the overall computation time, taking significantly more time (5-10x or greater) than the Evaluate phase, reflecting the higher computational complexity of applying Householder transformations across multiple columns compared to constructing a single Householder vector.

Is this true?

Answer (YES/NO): YES